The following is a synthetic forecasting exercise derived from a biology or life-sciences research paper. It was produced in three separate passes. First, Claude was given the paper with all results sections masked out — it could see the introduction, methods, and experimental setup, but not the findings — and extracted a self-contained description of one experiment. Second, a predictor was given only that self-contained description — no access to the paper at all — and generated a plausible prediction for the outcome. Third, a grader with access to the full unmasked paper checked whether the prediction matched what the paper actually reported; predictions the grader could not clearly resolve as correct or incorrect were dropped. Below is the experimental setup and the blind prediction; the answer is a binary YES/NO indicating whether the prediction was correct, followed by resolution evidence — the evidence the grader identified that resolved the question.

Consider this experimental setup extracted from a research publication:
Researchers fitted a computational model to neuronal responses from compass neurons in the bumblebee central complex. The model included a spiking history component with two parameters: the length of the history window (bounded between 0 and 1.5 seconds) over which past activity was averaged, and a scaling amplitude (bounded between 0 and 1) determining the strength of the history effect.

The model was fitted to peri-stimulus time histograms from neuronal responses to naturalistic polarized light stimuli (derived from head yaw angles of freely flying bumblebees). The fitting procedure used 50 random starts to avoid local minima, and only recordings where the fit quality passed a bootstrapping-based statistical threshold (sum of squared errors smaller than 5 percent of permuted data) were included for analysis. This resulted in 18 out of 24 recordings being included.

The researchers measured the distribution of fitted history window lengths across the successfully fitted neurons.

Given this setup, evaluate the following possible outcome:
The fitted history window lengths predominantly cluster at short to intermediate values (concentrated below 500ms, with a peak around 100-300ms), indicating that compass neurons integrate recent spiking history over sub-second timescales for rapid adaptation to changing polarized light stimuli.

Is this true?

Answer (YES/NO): NO